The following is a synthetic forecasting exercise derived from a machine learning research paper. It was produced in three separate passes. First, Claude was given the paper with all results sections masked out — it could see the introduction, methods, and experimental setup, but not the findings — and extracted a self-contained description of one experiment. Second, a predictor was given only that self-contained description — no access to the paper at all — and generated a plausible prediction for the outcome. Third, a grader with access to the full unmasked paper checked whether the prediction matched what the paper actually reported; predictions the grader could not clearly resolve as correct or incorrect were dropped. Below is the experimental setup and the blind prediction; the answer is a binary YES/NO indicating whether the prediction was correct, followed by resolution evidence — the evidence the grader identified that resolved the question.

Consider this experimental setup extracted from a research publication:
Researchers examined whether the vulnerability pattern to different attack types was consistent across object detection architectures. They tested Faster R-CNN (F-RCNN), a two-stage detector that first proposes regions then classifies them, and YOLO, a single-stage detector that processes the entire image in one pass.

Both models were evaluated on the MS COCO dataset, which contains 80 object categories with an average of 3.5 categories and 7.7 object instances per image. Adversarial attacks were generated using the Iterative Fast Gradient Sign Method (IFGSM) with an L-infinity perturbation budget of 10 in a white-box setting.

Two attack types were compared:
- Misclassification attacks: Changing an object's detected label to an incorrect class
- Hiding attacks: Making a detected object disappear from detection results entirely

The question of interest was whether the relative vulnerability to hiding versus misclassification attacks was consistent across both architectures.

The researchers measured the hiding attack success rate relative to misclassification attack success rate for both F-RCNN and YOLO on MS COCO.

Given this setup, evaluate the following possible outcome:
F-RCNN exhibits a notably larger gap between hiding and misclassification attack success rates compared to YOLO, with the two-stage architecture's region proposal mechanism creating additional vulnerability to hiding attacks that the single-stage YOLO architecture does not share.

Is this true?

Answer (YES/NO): NO